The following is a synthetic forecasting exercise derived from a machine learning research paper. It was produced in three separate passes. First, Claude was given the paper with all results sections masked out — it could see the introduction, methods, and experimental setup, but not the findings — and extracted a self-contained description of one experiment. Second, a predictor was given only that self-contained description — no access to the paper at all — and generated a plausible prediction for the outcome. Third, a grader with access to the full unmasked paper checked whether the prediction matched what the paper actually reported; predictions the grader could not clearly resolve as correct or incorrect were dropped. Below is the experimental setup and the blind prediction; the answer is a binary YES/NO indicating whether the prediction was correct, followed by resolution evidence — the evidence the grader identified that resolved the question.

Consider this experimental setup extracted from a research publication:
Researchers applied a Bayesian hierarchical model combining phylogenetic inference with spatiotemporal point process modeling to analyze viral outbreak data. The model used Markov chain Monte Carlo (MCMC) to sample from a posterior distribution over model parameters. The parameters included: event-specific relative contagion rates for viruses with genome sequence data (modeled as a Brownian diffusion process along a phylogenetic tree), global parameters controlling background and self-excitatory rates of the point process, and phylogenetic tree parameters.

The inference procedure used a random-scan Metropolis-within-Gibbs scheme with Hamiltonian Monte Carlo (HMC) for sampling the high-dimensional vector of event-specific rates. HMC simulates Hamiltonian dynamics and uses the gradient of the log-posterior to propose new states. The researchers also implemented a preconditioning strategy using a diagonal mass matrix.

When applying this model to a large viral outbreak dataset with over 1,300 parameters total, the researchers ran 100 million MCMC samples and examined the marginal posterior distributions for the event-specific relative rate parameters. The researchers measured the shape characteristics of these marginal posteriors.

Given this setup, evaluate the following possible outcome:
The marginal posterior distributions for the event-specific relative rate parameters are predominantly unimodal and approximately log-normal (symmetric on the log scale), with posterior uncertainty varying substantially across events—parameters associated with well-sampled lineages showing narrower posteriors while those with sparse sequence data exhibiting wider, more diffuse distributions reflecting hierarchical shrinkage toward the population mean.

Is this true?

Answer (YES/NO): NO